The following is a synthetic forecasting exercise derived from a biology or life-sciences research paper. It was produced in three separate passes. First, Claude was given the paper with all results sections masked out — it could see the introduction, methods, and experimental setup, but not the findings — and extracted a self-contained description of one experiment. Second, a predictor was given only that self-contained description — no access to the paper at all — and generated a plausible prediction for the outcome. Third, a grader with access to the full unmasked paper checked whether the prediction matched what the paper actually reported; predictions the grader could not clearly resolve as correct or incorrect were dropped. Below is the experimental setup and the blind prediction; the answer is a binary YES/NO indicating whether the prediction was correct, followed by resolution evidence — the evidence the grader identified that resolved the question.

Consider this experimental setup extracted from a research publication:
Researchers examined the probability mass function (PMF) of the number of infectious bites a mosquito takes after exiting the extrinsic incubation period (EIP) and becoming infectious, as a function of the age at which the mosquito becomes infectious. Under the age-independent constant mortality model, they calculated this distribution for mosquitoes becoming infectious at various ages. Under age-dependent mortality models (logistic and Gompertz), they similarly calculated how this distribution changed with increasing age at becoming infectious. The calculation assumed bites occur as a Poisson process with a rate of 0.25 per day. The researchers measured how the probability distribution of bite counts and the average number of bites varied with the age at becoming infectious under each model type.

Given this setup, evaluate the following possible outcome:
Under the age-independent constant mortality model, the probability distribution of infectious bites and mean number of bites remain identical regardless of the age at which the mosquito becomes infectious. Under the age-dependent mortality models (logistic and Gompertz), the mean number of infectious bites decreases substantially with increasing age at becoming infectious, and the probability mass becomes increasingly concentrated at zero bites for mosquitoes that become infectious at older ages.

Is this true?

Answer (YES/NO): YES